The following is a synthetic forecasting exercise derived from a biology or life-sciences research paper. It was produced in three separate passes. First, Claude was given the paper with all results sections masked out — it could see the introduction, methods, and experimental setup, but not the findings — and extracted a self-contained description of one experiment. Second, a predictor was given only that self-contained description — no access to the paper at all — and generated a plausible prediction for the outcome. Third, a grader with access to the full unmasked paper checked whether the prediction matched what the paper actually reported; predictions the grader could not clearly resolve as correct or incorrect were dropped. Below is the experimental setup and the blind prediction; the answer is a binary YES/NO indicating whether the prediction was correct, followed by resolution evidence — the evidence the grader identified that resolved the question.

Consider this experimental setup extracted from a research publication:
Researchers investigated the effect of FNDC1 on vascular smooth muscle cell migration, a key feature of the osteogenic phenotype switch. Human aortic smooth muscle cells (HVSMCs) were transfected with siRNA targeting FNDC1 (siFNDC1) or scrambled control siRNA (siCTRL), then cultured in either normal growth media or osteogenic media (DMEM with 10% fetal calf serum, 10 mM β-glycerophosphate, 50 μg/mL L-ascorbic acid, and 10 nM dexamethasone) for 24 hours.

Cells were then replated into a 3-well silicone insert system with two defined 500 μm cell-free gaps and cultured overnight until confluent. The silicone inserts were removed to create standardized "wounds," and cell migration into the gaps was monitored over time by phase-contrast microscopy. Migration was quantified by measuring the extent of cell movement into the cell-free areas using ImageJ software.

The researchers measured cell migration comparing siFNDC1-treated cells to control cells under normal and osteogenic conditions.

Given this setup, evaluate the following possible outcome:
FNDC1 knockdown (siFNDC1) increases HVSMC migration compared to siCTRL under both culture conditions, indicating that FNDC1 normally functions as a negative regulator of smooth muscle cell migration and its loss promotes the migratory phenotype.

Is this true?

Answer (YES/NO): NO